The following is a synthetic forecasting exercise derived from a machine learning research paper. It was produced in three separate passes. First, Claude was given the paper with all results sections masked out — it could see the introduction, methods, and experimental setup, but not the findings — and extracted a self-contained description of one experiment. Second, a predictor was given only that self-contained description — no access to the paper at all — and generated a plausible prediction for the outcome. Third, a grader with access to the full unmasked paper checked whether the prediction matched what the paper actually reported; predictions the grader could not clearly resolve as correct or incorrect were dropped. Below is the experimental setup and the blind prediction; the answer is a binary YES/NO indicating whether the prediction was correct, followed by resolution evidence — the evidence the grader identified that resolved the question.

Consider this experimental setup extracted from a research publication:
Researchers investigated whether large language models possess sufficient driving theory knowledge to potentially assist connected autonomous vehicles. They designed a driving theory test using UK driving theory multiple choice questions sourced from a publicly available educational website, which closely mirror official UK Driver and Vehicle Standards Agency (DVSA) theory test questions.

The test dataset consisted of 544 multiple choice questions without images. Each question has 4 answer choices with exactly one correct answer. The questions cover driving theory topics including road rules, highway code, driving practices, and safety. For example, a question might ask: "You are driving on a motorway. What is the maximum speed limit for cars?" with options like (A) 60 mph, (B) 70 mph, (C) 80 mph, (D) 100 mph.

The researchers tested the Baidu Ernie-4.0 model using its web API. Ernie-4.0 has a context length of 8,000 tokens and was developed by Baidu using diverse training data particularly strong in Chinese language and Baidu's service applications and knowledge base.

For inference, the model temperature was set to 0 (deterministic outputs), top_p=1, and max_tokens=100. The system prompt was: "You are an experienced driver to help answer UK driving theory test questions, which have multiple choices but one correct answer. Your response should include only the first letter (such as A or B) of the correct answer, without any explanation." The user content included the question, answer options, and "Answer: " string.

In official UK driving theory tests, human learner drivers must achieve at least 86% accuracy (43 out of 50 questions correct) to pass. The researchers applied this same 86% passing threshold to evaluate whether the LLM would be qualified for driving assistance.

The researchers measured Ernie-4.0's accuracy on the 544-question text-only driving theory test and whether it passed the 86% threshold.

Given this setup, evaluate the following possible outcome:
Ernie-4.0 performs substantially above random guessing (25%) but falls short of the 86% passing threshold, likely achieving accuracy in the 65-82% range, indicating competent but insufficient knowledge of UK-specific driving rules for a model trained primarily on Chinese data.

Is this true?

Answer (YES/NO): NO